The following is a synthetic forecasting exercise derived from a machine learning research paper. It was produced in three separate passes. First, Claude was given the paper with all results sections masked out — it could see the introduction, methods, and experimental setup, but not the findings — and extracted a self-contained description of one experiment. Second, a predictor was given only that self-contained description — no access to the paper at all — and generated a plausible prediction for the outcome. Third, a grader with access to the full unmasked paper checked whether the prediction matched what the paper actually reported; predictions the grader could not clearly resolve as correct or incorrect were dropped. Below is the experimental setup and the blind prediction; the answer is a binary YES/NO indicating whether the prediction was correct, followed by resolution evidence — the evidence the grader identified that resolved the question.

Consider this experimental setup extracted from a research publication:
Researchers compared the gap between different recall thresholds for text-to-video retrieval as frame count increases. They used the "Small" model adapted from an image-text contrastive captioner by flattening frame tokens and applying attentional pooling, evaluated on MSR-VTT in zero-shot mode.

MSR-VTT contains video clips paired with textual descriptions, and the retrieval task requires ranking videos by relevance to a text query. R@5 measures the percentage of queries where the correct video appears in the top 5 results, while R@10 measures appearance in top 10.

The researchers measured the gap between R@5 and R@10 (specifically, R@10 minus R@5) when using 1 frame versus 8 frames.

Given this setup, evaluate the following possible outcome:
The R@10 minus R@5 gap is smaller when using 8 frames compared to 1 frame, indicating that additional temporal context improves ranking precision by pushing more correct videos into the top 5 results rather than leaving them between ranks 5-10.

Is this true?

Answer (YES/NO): NO